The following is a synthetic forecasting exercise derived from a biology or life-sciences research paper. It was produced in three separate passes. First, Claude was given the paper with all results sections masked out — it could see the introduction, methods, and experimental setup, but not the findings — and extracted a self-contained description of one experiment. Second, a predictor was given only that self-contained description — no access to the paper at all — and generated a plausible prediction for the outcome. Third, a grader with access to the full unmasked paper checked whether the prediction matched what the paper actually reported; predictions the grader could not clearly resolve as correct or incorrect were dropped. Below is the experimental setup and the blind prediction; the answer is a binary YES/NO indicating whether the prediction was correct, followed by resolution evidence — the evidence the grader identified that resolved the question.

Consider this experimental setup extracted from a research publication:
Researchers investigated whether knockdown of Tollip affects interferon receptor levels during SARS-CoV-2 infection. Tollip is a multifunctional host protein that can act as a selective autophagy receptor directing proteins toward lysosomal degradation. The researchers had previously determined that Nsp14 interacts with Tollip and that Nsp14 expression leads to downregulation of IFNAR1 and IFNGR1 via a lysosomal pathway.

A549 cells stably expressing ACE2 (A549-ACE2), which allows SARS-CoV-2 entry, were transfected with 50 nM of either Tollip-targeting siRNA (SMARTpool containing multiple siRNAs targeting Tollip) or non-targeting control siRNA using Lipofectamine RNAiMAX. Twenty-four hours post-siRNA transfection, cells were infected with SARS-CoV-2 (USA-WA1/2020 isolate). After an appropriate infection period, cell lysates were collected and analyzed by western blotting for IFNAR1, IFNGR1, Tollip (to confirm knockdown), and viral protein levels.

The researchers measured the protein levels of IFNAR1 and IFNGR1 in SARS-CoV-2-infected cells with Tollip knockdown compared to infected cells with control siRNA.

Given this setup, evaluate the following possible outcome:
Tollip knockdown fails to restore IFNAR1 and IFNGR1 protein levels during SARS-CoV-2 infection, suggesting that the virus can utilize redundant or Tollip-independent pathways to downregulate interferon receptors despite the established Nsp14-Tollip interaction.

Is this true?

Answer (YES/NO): NO